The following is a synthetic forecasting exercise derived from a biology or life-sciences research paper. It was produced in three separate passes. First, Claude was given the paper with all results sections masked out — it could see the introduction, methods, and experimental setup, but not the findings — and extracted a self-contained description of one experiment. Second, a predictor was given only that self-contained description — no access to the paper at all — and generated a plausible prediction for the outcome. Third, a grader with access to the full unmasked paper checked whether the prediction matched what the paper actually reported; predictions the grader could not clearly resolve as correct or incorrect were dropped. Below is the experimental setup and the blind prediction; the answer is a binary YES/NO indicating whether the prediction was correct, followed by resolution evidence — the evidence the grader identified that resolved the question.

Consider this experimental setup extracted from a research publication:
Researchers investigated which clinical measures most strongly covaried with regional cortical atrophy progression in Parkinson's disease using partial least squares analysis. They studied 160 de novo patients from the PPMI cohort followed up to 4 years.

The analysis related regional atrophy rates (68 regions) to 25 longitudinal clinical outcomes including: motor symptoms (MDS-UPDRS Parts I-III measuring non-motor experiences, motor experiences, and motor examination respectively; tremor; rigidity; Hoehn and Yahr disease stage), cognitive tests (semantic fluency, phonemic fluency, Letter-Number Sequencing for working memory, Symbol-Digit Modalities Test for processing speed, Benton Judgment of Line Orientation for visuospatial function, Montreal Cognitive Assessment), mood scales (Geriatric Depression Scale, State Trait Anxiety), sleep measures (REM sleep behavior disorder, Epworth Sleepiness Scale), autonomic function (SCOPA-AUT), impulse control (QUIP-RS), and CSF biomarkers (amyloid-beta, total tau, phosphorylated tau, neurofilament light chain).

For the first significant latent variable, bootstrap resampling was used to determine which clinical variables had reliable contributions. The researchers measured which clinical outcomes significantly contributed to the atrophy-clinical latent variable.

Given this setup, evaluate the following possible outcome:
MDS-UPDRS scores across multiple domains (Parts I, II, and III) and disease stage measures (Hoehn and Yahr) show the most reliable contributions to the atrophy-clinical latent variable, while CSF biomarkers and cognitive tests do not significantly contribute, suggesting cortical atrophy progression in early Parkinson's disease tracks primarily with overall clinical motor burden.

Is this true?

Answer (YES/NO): NO